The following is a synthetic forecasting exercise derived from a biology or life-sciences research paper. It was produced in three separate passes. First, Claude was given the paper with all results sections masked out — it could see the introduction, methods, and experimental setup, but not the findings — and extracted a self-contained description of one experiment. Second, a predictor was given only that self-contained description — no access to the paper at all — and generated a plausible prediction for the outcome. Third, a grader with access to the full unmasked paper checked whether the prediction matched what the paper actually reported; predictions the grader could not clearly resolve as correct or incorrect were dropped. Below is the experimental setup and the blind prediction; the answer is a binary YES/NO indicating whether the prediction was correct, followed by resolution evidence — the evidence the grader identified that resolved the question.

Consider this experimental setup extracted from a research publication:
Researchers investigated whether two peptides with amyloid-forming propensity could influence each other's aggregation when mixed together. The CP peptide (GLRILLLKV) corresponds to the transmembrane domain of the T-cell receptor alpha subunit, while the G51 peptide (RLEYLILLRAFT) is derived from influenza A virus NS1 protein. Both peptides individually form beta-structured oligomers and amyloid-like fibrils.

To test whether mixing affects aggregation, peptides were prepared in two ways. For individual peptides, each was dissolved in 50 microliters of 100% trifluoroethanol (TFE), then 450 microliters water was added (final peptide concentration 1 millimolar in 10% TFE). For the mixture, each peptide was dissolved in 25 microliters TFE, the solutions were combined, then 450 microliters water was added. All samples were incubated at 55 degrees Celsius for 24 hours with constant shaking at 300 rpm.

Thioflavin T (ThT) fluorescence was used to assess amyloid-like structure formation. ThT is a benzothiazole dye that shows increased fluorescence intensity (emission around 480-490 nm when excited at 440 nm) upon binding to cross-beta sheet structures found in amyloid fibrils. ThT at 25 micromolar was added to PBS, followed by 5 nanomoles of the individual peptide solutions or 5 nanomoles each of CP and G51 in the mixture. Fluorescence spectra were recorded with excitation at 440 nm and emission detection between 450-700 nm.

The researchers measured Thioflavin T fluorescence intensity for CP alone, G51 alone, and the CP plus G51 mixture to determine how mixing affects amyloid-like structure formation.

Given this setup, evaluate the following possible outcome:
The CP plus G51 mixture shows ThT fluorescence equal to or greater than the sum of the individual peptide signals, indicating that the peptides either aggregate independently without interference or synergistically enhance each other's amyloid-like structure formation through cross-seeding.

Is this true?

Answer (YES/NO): NO